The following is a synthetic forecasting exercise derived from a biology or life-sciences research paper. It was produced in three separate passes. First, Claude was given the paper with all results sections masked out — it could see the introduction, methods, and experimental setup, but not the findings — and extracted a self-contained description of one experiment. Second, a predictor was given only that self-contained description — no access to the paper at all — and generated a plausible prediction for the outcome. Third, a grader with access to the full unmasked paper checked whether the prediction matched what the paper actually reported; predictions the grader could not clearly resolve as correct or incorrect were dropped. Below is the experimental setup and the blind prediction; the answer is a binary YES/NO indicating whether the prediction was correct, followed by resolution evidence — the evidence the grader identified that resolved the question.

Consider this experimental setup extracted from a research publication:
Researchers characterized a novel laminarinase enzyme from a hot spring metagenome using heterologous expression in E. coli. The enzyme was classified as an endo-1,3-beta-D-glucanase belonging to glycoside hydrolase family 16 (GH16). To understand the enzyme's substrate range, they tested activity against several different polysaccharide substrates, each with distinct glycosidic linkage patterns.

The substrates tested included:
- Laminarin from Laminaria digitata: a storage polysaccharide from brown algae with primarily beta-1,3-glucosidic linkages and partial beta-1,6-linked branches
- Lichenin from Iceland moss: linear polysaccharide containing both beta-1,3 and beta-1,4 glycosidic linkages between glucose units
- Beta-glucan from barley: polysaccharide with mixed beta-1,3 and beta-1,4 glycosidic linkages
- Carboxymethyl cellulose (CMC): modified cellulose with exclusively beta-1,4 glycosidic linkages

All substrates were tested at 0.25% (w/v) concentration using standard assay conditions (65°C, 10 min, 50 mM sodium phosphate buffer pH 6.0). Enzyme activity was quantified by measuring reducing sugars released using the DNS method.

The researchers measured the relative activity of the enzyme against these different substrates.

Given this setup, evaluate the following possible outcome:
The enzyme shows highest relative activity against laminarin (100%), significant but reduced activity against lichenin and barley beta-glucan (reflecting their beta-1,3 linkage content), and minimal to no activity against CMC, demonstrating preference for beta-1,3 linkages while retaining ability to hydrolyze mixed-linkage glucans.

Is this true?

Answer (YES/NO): YES